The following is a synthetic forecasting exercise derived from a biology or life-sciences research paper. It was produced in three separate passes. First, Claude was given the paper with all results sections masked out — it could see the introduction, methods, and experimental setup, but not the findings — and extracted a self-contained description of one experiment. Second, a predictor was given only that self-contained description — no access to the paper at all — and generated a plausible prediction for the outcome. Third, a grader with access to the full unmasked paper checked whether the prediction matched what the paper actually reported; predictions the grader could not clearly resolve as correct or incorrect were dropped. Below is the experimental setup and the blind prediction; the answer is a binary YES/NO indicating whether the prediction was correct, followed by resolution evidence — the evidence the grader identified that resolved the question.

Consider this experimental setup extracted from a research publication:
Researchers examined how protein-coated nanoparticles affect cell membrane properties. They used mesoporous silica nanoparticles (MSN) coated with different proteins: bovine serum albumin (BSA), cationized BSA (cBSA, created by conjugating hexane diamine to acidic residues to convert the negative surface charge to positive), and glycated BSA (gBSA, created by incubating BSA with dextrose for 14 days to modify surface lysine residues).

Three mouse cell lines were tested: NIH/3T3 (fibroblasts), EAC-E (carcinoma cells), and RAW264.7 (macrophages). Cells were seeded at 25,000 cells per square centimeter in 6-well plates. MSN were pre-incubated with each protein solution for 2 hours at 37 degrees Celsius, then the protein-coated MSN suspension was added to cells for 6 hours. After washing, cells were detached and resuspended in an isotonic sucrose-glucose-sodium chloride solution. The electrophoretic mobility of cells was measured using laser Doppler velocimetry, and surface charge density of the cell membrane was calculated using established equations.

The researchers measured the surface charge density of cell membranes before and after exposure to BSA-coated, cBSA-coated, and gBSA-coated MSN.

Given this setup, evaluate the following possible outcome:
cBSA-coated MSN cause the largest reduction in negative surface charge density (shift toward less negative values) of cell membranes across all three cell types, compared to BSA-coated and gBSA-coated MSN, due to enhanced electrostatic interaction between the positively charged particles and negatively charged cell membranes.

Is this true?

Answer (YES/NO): NO